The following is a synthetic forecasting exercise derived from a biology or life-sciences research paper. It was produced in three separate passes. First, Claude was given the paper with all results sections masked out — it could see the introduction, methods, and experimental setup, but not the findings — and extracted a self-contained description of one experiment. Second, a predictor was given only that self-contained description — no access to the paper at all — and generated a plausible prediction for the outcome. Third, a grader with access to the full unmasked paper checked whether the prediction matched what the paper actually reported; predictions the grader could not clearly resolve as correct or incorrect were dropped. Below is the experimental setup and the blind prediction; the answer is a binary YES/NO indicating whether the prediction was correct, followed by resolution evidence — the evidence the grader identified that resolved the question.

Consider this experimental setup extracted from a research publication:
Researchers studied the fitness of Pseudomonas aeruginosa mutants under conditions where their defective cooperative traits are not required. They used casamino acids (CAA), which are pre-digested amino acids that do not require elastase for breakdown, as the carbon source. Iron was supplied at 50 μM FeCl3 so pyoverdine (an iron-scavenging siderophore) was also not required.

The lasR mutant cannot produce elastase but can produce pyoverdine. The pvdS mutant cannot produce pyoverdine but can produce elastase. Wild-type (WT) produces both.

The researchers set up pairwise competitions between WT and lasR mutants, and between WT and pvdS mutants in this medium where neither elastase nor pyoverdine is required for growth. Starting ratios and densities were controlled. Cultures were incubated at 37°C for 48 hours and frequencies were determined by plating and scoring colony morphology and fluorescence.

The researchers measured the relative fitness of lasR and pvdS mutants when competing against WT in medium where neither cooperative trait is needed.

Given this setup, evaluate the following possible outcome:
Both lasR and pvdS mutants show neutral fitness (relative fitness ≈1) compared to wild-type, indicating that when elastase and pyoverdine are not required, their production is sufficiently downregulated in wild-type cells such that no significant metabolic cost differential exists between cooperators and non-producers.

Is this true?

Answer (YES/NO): YES